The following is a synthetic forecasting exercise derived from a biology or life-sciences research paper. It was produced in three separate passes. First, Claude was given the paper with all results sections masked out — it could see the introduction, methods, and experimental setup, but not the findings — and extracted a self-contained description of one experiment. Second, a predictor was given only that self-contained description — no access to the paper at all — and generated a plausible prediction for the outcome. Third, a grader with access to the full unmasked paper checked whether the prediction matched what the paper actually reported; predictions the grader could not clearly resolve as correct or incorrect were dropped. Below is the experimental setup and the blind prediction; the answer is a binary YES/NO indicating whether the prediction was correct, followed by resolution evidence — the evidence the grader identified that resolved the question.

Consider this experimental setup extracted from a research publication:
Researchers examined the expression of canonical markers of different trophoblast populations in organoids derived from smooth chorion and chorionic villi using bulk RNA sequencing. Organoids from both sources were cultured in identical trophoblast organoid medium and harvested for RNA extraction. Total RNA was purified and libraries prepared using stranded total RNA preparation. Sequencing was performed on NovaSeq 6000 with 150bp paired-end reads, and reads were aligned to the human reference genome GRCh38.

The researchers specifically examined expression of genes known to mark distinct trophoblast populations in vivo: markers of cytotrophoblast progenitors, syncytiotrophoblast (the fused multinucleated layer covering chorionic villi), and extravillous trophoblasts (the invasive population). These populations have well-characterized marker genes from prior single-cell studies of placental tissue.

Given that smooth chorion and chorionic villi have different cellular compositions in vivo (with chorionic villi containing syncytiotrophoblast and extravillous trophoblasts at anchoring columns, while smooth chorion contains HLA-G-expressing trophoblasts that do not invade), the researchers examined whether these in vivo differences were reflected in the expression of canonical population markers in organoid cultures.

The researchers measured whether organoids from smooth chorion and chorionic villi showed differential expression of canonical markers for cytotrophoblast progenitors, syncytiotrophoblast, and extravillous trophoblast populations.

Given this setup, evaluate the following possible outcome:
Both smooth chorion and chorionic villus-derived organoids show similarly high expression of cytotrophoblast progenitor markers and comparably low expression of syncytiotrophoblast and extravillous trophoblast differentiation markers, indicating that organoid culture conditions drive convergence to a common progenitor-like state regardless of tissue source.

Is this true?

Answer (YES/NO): NO